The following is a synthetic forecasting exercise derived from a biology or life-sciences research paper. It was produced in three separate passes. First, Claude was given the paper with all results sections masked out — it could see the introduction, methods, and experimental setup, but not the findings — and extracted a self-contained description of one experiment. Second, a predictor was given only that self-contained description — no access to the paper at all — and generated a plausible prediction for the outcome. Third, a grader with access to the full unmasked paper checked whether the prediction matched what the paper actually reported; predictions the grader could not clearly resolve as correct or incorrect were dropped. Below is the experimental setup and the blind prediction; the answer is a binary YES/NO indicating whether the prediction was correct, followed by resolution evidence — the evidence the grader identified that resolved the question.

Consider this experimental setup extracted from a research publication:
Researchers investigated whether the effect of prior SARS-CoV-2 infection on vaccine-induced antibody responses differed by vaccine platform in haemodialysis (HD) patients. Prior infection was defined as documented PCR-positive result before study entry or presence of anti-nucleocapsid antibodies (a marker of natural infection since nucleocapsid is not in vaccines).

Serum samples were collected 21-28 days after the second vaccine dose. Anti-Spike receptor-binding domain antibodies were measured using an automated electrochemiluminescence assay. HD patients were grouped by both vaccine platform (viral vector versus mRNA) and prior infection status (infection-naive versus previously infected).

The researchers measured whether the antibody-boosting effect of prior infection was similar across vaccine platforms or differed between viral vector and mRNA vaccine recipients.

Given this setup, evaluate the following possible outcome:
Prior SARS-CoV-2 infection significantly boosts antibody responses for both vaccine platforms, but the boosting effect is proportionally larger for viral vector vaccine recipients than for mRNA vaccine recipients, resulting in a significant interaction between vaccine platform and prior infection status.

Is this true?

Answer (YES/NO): NO